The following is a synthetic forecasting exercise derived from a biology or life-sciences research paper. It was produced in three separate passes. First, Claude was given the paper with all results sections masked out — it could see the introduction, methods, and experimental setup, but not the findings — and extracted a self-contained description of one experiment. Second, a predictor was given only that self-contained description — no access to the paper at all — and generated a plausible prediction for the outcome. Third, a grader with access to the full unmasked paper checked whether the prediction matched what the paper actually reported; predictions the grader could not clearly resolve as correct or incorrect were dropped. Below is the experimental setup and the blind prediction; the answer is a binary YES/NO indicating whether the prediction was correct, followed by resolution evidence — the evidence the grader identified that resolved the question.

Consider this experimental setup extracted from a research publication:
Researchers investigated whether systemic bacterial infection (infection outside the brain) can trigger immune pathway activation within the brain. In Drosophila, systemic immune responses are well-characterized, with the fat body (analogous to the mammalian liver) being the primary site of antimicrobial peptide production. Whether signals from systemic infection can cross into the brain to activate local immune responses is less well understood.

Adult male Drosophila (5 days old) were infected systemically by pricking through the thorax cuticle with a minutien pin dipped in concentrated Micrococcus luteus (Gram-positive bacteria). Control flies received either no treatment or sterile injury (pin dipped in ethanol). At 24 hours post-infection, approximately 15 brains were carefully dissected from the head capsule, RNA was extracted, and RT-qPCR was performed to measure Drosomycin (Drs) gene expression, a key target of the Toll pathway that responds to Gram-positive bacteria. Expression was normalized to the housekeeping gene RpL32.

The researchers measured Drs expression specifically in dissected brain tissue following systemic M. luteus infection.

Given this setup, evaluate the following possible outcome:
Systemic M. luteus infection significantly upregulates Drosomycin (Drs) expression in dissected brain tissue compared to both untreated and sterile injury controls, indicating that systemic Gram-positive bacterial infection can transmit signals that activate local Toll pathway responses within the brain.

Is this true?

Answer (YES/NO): YES